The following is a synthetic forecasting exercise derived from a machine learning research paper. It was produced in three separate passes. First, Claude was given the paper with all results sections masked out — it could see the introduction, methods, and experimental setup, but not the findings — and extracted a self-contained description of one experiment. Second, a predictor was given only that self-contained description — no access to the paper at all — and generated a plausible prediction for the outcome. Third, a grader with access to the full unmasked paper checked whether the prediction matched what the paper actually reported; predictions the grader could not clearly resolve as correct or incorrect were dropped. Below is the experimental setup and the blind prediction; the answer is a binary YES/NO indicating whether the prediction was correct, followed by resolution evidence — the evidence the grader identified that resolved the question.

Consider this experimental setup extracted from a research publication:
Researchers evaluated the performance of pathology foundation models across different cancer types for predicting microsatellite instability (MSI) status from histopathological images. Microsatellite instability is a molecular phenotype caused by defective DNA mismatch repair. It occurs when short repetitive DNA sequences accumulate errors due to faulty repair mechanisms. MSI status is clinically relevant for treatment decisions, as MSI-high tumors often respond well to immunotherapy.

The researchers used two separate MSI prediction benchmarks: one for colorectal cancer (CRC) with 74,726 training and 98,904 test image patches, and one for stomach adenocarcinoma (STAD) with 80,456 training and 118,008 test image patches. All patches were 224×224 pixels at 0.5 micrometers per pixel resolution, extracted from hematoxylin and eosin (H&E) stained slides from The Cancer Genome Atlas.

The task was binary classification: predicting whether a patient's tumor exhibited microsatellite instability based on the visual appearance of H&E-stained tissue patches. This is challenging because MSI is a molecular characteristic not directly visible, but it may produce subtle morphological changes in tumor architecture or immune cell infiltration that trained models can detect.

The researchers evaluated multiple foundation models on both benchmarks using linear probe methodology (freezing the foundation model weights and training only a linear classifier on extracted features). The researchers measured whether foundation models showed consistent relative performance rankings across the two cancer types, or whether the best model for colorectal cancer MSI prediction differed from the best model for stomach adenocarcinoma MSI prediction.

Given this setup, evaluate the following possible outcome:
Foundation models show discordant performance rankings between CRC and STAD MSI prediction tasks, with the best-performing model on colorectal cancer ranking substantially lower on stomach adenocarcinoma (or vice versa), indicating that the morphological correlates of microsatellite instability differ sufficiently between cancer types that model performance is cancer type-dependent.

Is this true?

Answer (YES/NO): NO